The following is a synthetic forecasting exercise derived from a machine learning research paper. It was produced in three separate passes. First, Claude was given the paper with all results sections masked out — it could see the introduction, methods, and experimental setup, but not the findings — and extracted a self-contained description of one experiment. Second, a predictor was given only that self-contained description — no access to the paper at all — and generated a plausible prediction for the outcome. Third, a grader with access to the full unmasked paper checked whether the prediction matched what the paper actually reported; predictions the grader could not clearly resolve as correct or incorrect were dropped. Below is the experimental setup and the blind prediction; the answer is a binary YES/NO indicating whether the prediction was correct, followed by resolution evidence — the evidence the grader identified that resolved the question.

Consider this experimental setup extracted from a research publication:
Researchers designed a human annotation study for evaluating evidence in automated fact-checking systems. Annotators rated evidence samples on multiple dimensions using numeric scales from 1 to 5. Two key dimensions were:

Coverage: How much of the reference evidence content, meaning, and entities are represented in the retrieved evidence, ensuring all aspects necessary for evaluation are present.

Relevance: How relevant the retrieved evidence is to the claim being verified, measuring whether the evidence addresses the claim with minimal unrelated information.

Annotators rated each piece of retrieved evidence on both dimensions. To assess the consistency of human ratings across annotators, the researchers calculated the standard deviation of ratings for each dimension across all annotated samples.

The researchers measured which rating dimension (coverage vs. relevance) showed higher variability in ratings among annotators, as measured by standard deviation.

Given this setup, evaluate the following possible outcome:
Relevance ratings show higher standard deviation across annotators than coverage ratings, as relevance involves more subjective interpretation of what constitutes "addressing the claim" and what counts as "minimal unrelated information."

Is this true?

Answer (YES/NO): NO